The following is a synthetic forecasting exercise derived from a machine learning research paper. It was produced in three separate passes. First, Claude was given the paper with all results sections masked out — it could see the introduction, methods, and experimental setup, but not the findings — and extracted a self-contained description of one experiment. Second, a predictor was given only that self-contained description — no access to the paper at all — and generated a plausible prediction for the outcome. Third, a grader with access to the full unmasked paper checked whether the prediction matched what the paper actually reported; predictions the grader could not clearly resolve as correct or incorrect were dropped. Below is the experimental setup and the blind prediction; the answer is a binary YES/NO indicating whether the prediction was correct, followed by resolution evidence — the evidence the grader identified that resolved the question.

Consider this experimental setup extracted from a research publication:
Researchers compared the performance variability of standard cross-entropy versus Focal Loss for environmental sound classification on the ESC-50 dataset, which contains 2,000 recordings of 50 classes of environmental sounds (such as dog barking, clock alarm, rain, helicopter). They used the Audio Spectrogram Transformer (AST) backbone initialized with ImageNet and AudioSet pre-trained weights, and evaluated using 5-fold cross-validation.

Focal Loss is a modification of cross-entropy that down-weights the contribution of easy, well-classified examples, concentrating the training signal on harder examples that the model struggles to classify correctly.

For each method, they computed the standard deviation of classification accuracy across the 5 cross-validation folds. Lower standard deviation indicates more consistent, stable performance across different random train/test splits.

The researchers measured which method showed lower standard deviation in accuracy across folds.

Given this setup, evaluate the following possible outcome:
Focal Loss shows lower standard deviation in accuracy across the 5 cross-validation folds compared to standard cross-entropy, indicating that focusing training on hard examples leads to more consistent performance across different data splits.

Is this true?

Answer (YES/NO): NO